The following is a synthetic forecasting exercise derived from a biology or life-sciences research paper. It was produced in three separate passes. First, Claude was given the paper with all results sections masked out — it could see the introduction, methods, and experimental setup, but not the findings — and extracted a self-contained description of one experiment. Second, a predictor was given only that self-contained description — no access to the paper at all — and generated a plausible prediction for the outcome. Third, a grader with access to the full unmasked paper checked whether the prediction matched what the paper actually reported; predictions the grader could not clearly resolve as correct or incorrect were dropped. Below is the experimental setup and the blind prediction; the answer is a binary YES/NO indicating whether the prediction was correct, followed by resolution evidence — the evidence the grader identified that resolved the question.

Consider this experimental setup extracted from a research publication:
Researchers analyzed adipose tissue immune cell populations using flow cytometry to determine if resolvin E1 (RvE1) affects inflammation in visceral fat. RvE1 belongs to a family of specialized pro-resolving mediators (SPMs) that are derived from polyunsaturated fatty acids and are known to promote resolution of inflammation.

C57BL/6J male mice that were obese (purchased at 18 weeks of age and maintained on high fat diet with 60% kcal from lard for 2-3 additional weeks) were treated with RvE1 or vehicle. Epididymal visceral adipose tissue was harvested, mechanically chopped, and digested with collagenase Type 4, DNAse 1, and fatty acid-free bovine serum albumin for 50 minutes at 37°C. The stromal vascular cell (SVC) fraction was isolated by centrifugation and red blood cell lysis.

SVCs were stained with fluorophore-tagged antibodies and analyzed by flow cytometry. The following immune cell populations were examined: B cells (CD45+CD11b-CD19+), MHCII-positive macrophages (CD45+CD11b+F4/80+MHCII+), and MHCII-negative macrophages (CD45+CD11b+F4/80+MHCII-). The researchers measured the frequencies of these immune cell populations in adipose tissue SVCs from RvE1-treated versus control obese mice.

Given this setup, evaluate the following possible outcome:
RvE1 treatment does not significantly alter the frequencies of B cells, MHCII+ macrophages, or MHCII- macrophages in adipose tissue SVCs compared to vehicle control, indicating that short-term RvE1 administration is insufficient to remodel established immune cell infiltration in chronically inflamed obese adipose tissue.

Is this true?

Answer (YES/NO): YES